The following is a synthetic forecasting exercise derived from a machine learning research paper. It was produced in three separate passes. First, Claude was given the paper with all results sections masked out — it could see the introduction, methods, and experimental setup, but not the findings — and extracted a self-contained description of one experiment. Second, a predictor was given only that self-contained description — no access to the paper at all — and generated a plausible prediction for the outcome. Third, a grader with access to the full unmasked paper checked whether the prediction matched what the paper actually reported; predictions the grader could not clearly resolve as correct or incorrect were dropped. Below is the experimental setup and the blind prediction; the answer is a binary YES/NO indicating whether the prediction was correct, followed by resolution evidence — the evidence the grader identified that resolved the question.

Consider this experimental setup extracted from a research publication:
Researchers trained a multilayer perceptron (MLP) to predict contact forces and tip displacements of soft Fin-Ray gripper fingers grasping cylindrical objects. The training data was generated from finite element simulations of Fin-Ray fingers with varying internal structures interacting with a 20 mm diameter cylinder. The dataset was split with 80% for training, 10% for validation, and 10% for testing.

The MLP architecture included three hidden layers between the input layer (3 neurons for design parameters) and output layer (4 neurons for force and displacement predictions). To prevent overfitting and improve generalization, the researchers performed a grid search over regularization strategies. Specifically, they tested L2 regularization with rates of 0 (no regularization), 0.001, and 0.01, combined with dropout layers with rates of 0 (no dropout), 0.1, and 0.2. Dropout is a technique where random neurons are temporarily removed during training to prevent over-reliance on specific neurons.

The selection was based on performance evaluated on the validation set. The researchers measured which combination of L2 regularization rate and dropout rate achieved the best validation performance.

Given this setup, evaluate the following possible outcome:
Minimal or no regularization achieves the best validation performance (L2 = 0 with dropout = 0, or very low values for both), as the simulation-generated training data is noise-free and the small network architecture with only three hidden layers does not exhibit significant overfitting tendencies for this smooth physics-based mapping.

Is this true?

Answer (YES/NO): YES